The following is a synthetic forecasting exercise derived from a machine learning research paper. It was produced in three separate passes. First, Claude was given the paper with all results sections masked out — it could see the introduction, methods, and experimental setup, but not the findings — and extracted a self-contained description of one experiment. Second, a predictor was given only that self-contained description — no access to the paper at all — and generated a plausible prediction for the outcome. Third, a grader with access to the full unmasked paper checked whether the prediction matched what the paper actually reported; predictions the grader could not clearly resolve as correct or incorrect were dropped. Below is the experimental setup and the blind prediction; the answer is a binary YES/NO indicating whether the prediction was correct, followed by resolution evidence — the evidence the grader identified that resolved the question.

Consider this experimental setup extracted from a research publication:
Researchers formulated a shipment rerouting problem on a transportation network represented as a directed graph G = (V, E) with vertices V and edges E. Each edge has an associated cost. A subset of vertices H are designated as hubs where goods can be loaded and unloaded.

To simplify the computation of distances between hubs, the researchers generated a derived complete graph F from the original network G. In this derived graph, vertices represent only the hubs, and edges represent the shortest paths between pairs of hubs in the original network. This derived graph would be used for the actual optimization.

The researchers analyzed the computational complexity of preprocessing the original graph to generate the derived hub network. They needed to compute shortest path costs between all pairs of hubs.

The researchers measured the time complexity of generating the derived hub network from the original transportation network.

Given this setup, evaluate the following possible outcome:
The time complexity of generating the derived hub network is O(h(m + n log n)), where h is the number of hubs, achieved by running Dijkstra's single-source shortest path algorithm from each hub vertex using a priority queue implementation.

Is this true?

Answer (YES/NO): NO